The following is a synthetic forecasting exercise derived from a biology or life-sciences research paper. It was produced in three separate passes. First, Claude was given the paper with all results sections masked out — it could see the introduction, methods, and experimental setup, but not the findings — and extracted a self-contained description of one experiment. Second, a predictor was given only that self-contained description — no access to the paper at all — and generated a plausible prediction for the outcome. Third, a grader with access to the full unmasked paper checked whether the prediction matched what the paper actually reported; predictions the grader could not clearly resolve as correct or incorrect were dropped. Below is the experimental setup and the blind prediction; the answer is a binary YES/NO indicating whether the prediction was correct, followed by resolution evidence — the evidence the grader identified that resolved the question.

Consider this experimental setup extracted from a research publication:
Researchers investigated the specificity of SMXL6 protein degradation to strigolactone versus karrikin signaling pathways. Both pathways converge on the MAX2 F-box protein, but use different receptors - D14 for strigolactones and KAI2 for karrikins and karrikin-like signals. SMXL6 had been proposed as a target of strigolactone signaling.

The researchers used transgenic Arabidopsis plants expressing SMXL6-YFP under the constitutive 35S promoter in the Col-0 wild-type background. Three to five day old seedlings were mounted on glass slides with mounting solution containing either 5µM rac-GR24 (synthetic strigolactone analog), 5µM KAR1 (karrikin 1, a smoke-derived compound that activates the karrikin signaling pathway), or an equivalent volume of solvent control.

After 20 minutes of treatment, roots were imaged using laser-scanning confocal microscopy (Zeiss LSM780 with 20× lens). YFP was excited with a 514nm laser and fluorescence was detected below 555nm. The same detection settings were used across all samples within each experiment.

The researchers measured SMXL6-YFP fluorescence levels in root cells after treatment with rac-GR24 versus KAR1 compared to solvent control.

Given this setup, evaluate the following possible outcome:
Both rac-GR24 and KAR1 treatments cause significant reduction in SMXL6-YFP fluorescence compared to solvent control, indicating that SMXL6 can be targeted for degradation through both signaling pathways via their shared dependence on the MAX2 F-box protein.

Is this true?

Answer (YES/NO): NO